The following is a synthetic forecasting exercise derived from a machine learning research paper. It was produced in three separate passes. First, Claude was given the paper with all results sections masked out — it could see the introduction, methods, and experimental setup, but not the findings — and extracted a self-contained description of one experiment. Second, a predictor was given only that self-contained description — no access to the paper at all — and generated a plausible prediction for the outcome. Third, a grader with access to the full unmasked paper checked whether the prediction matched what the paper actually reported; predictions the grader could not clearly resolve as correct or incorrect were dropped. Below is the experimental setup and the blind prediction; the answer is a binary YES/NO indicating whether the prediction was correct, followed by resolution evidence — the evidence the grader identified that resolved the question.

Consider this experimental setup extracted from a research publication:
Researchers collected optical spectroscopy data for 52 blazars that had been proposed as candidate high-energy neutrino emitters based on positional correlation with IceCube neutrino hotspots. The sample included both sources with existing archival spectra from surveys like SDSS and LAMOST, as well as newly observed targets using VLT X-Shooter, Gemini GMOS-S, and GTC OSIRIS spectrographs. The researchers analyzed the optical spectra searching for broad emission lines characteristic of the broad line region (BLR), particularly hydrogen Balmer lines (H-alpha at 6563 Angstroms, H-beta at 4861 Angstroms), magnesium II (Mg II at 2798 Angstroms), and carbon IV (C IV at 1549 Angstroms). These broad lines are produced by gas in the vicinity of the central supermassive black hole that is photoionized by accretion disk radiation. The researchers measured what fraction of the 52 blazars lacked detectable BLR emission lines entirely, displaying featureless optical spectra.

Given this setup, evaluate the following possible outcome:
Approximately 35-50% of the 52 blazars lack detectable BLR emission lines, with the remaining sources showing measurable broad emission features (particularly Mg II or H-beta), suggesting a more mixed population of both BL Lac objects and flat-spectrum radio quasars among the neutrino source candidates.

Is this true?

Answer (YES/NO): NO